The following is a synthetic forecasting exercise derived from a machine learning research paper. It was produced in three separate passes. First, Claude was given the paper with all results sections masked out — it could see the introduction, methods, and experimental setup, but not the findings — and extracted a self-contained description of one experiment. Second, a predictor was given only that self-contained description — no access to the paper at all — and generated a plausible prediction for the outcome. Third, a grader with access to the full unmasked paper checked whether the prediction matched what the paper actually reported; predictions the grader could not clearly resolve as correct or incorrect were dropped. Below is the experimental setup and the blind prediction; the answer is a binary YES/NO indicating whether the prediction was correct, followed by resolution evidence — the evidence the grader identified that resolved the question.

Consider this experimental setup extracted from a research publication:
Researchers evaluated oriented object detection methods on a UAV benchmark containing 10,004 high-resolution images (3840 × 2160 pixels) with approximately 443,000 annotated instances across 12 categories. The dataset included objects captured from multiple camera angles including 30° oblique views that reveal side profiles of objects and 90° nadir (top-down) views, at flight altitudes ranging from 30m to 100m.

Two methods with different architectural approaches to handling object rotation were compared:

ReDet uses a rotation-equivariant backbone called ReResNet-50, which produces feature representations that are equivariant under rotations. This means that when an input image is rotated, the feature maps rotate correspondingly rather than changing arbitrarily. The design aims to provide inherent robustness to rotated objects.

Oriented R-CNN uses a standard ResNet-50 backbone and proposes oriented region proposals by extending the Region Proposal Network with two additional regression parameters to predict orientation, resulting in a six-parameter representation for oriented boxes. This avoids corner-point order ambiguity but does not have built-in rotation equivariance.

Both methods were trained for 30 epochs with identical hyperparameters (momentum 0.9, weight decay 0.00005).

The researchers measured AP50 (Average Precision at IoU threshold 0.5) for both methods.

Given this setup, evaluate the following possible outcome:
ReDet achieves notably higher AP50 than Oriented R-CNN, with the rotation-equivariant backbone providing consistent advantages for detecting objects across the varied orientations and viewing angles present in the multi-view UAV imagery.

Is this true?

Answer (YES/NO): YES